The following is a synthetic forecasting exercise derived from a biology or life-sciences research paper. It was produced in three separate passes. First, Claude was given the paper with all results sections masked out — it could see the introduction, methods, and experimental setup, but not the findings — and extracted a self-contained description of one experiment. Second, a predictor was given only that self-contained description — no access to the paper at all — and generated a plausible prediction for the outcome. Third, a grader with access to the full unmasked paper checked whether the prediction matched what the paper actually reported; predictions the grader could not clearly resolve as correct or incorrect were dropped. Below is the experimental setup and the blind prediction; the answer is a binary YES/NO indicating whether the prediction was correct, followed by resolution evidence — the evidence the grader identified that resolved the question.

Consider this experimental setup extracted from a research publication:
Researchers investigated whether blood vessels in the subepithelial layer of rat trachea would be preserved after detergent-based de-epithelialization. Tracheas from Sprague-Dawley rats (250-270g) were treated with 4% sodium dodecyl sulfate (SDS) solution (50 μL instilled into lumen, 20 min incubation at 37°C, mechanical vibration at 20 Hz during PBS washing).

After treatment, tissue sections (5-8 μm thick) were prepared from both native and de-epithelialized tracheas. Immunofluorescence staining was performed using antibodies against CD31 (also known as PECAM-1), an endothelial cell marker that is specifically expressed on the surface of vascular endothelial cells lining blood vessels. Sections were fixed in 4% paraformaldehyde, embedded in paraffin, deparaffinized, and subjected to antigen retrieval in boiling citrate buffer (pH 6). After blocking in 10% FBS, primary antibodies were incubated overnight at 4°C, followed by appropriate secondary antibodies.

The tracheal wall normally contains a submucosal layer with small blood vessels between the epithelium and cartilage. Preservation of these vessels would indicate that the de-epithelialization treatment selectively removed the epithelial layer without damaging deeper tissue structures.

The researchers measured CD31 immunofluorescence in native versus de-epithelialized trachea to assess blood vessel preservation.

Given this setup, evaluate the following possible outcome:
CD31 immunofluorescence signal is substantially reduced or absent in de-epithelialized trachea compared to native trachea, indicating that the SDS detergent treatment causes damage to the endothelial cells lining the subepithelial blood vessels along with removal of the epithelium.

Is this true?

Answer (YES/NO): NO